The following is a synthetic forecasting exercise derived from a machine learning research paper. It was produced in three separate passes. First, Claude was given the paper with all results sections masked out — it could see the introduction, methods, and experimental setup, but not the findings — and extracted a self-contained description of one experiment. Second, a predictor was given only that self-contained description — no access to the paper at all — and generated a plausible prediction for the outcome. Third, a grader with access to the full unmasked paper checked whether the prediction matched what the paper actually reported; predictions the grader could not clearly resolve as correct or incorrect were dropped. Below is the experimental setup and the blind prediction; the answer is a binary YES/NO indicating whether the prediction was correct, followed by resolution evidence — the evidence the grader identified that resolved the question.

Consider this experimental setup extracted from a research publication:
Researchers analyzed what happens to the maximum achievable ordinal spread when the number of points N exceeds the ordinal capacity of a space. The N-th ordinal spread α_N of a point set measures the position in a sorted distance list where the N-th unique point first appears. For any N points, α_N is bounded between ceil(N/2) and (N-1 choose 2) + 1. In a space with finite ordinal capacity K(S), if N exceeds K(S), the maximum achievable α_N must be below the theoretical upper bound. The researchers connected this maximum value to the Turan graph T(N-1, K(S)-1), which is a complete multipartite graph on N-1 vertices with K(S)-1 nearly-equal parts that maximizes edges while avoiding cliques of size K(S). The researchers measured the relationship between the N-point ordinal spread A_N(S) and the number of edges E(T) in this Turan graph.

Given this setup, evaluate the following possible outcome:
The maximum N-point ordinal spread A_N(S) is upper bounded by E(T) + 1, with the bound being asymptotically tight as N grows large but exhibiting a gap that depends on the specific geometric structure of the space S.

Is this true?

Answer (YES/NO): NO